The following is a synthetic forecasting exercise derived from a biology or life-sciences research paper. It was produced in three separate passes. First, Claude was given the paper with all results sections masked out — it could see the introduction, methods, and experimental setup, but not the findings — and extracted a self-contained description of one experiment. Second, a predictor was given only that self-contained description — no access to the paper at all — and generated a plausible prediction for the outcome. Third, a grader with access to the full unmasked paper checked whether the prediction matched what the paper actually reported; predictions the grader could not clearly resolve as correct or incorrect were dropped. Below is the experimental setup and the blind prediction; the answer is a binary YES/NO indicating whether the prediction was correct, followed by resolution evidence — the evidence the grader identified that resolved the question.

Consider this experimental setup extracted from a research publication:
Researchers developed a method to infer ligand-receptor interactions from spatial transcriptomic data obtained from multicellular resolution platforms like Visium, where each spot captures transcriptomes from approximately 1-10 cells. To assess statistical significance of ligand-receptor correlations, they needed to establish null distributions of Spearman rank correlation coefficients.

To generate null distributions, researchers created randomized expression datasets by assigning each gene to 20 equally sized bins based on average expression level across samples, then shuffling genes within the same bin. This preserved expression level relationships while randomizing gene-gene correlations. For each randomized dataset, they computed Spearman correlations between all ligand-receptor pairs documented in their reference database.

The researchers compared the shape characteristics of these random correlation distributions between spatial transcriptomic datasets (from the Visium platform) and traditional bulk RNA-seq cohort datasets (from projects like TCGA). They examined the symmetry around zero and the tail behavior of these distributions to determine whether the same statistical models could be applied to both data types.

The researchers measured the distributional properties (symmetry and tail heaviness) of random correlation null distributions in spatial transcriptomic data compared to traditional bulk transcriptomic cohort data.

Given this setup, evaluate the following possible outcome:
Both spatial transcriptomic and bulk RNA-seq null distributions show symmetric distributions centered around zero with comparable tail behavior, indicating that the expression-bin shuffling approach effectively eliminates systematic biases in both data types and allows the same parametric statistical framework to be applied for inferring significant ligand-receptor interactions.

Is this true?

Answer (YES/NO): NO